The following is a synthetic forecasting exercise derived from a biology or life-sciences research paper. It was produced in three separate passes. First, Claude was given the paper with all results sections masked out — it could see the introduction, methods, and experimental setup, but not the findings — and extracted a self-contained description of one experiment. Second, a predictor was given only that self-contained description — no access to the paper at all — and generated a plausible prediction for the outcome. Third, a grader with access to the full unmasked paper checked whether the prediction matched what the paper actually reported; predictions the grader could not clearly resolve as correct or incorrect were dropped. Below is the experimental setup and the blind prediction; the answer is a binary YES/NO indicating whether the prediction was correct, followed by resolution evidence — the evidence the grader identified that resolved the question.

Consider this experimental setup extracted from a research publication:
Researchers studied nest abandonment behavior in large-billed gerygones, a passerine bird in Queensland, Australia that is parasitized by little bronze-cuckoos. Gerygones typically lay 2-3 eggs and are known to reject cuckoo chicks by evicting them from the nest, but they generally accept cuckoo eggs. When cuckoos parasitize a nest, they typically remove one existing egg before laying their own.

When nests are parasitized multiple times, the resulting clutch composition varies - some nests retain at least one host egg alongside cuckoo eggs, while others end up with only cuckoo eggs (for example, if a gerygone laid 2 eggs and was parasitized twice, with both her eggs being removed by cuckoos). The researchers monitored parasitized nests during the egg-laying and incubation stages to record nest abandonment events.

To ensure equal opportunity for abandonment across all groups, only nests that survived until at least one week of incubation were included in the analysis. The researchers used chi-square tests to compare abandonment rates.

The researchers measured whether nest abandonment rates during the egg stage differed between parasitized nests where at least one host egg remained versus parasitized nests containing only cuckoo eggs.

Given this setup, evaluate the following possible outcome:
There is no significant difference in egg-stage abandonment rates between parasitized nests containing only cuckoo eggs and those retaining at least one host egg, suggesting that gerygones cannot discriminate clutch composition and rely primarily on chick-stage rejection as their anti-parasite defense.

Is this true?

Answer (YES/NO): NO